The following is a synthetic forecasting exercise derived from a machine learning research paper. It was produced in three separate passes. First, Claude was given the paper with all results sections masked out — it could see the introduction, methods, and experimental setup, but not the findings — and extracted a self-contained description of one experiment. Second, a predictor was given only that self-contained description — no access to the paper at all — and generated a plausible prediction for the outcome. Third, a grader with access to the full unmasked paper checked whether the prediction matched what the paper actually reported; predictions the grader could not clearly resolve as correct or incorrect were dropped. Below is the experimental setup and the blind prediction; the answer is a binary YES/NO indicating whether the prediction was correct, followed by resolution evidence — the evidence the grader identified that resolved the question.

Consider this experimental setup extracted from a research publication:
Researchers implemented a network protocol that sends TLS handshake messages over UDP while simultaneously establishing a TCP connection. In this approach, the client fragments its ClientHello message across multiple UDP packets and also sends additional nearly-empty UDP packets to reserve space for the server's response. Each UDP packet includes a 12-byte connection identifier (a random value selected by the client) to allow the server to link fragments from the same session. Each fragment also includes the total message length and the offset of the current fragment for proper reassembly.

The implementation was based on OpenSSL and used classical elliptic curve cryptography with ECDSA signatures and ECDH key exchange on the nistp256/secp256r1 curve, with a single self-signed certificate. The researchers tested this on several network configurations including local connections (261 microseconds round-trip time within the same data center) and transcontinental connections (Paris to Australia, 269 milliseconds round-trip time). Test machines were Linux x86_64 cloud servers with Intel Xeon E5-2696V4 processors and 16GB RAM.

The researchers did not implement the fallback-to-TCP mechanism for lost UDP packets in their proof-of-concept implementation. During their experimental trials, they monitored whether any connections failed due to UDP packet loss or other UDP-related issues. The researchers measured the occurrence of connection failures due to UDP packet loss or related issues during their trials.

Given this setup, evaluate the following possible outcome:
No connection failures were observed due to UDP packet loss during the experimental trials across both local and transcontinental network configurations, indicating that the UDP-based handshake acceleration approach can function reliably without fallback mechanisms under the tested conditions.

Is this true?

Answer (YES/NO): YES